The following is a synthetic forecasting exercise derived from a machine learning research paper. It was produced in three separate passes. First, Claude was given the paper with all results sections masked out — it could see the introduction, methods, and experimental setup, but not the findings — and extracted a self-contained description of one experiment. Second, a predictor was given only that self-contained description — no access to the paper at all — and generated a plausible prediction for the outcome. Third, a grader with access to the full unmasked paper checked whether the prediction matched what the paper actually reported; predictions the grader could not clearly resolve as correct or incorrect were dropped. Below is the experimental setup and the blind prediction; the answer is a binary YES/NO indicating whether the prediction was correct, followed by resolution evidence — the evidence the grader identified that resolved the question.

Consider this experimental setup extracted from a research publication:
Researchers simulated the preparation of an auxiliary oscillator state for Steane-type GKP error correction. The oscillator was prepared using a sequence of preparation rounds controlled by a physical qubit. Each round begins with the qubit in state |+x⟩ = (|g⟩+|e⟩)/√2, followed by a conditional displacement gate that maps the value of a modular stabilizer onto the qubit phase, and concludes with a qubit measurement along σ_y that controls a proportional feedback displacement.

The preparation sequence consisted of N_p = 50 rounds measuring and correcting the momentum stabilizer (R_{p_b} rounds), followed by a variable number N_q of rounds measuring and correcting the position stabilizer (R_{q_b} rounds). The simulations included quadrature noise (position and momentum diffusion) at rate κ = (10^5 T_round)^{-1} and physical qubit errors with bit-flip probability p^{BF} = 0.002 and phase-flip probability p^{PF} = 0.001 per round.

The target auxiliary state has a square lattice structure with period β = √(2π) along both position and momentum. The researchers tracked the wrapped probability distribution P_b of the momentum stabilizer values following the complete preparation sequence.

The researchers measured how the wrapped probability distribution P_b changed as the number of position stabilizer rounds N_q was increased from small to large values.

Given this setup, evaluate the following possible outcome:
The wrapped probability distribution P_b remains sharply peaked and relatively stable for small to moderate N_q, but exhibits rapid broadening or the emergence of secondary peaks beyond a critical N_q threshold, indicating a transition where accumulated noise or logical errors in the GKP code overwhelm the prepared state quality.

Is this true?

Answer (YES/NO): NO